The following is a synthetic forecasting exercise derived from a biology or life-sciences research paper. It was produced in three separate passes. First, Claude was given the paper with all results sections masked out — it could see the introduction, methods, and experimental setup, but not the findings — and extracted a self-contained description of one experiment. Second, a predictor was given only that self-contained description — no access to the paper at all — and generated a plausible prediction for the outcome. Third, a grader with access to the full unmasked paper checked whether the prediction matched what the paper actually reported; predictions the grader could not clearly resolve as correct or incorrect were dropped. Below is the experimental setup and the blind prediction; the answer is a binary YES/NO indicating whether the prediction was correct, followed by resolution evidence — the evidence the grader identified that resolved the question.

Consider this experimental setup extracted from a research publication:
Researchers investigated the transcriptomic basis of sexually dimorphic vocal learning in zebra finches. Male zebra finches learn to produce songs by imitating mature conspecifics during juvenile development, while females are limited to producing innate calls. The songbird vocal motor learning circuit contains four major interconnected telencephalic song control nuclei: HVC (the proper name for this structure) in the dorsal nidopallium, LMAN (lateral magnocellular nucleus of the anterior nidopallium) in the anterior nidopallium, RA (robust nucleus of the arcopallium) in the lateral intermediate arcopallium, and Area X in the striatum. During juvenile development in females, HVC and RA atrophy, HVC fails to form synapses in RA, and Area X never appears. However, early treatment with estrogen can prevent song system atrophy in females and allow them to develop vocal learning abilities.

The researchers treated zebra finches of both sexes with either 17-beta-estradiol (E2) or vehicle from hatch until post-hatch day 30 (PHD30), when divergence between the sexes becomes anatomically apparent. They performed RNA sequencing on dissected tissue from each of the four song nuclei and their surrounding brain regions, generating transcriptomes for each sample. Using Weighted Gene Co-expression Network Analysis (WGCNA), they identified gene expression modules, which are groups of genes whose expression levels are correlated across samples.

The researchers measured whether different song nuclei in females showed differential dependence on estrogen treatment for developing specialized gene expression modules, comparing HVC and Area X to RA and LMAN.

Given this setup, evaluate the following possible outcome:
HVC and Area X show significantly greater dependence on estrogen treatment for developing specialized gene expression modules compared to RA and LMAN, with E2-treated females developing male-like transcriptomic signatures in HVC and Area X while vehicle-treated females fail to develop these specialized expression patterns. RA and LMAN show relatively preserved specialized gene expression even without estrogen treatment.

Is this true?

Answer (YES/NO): YES